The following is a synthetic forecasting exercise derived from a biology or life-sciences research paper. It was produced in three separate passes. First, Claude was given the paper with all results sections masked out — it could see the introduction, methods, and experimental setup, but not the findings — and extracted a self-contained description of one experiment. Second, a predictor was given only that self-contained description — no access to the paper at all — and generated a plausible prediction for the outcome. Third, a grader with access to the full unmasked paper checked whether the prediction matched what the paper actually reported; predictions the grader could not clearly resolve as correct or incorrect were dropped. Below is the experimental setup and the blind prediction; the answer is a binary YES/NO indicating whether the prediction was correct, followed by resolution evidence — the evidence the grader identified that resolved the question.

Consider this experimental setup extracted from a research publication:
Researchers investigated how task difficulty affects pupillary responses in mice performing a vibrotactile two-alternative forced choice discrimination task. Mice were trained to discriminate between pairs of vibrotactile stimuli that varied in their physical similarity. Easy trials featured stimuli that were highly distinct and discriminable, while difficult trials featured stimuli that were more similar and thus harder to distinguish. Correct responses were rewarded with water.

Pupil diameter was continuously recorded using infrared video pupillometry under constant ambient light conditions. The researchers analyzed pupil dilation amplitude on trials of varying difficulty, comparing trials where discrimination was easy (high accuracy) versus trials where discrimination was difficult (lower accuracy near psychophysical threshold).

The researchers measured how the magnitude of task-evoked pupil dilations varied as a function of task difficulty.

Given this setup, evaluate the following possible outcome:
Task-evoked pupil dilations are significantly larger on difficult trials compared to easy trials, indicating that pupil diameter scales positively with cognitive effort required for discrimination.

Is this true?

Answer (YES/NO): NO